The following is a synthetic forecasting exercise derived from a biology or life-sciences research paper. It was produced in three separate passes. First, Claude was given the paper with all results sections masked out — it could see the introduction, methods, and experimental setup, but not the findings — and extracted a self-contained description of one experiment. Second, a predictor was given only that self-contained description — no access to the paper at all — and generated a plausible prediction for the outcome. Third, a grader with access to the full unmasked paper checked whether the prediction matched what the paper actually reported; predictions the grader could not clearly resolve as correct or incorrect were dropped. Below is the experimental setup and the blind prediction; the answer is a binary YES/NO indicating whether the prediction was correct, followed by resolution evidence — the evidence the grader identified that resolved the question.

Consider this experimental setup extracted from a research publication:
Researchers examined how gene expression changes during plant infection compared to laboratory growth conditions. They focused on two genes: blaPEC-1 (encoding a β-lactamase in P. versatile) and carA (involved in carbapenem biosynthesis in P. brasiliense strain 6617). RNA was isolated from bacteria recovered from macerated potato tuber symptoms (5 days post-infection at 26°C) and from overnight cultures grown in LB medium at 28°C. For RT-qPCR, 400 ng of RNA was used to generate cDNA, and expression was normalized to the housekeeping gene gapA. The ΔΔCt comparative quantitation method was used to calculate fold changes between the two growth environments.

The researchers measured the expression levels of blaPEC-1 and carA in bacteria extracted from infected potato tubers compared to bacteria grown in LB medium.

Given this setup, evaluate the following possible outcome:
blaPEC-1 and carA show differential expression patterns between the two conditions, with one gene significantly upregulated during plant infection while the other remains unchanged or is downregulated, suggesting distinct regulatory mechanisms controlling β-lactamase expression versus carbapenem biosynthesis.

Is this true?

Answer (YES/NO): NO